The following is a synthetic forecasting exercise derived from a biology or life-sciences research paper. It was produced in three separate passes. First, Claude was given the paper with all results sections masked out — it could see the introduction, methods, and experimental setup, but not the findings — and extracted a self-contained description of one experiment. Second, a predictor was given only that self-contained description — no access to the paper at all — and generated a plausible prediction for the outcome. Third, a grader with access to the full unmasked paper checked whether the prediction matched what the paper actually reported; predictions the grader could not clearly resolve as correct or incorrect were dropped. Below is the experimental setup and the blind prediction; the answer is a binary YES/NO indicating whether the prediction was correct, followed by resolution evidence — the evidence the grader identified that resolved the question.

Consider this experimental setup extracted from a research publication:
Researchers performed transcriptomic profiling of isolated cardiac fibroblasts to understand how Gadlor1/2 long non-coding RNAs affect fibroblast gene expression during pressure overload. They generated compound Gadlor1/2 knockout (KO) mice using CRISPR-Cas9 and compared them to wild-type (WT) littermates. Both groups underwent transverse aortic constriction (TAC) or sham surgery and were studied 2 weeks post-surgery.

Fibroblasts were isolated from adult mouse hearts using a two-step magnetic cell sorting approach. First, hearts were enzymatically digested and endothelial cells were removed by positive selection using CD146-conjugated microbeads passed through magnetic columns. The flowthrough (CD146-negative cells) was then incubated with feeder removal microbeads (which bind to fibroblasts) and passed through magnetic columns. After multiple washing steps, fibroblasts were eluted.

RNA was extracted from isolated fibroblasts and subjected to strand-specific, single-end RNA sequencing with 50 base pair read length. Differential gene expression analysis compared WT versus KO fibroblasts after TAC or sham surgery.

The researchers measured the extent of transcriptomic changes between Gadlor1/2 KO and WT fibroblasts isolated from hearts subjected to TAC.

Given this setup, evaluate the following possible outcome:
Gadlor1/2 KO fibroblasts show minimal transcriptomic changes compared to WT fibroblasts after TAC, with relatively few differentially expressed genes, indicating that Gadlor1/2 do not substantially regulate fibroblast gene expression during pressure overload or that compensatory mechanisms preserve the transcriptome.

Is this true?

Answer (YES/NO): NO